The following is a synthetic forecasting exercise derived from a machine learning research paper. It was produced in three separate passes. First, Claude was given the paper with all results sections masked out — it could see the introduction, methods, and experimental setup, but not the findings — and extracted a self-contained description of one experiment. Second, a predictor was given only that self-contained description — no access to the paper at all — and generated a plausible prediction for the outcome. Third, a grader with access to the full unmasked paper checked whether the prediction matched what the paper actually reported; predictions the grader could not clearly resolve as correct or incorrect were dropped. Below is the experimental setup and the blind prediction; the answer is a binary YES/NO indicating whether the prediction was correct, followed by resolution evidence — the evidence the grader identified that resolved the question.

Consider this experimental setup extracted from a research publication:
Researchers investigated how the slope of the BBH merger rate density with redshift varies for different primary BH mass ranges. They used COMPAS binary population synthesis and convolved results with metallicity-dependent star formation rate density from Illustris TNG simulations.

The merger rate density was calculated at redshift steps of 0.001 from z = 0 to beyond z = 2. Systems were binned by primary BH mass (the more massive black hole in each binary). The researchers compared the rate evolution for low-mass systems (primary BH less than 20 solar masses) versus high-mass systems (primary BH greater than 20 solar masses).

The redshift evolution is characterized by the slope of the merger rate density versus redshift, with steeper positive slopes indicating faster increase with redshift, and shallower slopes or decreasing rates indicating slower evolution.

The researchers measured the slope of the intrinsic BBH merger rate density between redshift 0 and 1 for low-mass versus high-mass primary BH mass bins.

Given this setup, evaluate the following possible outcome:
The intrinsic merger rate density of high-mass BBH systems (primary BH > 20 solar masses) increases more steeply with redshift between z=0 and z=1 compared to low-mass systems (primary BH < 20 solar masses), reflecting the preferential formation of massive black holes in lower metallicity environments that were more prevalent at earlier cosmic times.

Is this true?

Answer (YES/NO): NO